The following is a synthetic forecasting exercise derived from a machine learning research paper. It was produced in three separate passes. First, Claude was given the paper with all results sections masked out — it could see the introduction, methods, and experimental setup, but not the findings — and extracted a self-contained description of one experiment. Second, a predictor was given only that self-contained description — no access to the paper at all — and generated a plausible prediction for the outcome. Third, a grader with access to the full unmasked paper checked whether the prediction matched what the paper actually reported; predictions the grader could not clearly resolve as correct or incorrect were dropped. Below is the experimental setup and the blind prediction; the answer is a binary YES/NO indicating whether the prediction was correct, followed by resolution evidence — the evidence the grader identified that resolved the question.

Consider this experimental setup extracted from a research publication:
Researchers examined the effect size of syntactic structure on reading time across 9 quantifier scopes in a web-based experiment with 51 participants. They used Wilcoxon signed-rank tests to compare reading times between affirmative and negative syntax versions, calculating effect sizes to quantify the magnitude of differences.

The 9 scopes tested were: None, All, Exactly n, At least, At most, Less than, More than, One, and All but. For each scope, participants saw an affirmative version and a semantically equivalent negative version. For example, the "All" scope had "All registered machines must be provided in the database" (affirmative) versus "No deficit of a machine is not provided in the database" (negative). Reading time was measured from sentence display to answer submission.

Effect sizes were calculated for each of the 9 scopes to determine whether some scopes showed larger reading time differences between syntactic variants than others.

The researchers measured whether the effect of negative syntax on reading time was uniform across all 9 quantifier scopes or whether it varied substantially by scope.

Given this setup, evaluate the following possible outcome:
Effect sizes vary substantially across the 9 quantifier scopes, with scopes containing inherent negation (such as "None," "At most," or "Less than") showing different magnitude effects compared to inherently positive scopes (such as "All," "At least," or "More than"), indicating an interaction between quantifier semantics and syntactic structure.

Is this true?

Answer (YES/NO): NO